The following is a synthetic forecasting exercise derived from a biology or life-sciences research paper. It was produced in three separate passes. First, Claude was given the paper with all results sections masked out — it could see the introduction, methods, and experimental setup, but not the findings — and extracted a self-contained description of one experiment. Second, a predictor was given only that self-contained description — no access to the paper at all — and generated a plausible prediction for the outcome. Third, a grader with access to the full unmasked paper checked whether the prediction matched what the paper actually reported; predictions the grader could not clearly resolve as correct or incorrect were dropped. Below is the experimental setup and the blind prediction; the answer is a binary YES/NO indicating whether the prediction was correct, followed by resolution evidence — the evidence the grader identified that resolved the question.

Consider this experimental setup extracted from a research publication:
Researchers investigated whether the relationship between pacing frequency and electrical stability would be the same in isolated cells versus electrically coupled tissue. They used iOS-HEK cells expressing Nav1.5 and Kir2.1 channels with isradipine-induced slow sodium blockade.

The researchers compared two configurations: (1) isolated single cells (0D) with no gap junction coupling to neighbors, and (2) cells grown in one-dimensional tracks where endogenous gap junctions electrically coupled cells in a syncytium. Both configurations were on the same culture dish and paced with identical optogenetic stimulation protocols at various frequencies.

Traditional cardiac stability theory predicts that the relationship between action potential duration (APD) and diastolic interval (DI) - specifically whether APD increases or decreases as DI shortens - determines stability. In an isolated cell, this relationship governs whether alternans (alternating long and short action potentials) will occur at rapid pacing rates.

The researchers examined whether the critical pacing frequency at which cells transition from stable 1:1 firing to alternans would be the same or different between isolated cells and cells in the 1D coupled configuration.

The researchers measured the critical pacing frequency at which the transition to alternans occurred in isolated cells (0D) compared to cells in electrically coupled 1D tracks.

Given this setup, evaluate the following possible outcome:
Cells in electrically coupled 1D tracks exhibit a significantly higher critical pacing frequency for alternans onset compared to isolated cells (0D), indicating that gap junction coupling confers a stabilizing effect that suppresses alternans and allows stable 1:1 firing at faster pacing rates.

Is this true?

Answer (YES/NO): NO